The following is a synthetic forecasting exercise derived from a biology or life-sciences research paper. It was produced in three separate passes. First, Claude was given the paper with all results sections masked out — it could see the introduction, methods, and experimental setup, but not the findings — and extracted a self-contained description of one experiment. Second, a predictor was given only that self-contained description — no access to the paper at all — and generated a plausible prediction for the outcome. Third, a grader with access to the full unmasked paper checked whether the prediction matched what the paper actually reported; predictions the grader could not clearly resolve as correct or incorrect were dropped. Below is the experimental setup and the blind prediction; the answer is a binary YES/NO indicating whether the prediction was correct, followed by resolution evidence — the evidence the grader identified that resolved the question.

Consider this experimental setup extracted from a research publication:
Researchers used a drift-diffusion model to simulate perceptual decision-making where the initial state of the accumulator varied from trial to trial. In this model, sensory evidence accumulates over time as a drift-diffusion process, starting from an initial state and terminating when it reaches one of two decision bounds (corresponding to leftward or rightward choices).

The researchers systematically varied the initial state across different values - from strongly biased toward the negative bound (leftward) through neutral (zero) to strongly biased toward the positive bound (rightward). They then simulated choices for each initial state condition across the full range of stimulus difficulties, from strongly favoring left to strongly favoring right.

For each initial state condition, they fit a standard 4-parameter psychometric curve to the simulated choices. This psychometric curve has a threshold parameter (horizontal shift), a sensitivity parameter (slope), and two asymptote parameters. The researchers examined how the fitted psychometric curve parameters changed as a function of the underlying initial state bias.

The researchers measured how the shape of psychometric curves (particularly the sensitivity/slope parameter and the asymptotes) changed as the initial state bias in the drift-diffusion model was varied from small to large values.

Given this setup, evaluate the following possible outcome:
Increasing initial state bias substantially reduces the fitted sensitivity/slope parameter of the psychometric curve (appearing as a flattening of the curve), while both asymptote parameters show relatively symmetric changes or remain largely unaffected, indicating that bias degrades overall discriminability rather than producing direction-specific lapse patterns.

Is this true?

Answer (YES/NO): NO